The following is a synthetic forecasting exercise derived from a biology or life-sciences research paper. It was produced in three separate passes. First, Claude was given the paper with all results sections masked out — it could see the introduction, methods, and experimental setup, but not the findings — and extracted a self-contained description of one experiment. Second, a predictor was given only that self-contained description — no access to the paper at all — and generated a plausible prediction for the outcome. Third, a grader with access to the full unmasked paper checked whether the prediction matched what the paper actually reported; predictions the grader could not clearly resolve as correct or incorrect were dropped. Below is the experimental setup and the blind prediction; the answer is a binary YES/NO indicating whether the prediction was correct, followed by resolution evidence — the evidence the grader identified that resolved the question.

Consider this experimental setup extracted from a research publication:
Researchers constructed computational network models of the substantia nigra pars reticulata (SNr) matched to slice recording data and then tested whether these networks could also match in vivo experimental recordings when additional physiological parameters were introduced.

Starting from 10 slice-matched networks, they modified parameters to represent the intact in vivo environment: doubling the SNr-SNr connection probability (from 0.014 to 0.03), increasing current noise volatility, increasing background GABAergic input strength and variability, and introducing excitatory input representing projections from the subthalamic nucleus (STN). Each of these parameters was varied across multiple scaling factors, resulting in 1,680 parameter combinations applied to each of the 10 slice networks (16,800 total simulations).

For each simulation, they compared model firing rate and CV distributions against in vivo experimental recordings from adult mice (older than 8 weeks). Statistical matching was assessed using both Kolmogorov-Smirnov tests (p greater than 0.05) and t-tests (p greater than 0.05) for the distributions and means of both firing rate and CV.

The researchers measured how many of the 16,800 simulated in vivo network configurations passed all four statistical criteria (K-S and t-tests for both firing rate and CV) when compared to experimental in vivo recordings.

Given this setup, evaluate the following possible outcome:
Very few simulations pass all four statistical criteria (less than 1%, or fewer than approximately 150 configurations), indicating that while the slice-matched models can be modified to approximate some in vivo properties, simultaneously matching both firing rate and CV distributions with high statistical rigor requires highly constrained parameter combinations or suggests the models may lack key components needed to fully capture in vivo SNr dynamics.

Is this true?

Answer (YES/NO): NO